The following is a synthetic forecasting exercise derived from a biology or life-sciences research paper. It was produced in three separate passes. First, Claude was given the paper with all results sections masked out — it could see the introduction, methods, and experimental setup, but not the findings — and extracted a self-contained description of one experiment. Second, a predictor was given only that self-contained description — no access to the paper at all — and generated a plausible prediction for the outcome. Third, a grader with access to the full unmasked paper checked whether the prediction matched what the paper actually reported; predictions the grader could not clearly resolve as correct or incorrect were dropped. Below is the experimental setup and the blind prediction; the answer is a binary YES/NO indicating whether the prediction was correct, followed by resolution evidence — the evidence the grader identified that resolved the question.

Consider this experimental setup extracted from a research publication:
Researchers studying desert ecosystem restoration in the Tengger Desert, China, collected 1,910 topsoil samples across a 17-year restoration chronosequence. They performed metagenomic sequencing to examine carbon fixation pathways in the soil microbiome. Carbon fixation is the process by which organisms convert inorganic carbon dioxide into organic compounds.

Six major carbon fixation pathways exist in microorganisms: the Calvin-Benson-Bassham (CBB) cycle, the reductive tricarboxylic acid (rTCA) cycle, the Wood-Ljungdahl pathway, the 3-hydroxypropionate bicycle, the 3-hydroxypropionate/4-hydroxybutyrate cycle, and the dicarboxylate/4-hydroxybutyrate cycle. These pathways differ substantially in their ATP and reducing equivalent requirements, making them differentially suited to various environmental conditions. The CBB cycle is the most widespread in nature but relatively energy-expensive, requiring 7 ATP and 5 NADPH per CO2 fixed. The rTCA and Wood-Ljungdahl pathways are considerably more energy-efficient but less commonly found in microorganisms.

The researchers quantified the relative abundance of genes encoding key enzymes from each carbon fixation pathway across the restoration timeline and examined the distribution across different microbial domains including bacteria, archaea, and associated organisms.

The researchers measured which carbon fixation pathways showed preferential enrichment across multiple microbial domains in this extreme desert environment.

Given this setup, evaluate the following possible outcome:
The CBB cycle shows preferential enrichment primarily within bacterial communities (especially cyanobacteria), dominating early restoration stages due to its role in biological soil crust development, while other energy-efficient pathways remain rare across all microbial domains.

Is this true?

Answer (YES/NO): NO